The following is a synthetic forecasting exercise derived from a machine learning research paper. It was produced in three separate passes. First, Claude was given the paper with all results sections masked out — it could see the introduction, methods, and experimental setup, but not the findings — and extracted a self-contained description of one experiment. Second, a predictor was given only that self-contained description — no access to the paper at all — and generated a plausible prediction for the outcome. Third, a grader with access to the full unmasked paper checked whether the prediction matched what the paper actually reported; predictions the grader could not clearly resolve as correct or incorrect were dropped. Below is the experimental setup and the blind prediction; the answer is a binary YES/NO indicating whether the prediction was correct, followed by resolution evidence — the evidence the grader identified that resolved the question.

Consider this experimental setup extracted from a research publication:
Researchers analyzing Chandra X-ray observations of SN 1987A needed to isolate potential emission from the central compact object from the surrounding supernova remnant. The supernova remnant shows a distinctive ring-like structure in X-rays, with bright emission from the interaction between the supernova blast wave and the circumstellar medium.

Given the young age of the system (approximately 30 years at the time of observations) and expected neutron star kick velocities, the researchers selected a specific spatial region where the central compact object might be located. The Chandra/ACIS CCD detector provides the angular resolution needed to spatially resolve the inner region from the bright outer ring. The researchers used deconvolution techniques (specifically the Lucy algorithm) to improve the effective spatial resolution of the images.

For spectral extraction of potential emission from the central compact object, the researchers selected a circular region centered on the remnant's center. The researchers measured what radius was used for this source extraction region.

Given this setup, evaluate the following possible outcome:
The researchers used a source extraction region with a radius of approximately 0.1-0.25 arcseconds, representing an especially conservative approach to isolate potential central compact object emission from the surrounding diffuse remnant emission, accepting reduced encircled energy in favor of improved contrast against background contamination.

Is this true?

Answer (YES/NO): NO